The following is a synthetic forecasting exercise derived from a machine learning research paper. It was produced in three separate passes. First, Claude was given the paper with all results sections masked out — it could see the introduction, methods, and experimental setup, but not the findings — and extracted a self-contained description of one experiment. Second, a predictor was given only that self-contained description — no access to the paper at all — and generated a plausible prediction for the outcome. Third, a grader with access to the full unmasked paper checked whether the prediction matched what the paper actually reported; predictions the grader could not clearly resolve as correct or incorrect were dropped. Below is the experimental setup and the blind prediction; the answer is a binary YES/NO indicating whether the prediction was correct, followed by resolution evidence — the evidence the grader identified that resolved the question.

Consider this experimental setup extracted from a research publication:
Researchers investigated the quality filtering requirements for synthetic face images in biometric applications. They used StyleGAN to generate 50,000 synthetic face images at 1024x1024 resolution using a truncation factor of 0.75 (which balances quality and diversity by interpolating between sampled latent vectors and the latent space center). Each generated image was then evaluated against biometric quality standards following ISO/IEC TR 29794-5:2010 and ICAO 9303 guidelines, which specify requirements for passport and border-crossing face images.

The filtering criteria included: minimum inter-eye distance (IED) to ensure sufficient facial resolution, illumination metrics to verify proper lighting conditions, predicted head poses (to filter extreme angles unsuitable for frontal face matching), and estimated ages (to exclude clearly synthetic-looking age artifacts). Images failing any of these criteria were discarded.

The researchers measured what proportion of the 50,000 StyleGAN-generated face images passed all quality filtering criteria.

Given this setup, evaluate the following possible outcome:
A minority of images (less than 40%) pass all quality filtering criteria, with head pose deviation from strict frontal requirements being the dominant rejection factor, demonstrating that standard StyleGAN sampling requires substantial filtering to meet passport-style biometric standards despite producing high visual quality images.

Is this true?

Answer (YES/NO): NO